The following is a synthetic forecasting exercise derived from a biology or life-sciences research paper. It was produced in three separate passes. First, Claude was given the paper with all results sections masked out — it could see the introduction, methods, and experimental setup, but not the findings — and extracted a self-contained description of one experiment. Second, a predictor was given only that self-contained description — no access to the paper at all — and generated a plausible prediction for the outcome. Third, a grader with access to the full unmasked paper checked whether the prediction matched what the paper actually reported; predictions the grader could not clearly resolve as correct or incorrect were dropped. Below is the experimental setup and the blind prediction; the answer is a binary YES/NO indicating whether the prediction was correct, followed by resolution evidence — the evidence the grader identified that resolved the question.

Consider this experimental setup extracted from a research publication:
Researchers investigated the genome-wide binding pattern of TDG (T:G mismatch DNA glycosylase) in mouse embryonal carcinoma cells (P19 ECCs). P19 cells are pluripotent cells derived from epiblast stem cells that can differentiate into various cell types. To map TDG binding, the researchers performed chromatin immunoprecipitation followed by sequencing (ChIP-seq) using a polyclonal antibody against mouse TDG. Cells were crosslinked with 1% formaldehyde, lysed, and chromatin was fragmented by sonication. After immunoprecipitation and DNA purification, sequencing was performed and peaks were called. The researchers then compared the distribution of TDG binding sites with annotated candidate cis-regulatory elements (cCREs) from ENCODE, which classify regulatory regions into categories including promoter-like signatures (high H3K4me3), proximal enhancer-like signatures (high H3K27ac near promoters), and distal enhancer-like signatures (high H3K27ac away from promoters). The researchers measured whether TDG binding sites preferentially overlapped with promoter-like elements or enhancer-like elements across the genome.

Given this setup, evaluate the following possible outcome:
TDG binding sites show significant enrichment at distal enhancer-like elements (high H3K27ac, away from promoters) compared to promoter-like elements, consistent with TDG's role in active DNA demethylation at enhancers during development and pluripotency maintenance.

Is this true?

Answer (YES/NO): NO